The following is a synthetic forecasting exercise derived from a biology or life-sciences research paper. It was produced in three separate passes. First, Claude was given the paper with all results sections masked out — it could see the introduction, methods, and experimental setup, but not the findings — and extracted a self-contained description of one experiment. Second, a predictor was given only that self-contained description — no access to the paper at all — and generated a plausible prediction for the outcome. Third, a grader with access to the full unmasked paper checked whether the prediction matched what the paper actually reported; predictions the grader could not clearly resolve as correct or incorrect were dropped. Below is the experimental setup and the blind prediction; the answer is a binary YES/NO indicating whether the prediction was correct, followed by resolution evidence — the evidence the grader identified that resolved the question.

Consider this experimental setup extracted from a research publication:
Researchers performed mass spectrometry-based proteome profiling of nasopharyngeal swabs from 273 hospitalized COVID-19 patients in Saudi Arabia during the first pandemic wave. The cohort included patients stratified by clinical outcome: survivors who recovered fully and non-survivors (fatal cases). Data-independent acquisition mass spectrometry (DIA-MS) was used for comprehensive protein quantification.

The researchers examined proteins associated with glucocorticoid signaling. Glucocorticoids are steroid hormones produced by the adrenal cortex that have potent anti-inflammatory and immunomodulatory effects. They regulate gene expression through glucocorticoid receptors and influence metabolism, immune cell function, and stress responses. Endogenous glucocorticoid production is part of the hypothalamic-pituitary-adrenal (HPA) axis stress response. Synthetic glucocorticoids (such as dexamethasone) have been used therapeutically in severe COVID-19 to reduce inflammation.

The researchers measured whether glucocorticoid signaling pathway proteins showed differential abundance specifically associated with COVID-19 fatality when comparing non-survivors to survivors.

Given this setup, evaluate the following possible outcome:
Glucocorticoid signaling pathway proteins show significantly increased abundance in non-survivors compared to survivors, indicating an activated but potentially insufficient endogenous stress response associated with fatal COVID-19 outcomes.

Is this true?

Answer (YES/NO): NO